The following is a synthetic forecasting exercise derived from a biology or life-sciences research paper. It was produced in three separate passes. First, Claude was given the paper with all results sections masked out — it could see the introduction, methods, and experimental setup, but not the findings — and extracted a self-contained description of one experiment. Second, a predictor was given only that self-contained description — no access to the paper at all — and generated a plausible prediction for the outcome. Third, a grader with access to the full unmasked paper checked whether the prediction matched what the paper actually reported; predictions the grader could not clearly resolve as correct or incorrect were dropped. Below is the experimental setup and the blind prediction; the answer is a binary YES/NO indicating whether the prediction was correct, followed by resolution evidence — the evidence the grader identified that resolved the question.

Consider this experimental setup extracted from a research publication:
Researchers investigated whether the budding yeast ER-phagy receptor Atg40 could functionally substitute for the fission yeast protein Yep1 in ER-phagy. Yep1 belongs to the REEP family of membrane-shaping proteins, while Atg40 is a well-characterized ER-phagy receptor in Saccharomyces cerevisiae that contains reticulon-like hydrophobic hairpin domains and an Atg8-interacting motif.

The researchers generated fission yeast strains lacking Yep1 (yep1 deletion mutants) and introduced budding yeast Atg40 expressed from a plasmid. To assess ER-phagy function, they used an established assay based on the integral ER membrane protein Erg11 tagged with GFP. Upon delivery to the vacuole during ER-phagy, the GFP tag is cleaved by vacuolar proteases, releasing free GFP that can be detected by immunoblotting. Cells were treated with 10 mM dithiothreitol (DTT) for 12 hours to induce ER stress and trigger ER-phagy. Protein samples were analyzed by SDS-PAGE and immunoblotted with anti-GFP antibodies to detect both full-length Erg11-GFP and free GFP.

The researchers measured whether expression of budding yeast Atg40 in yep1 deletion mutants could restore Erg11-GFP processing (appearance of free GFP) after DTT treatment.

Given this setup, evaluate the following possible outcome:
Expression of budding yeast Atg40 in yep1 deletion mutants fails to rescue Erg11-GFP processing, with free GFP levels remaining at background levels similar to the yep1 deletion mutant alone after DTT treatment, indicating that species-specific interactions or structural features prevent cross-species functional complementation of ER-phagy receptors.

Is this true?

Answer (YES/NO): NO